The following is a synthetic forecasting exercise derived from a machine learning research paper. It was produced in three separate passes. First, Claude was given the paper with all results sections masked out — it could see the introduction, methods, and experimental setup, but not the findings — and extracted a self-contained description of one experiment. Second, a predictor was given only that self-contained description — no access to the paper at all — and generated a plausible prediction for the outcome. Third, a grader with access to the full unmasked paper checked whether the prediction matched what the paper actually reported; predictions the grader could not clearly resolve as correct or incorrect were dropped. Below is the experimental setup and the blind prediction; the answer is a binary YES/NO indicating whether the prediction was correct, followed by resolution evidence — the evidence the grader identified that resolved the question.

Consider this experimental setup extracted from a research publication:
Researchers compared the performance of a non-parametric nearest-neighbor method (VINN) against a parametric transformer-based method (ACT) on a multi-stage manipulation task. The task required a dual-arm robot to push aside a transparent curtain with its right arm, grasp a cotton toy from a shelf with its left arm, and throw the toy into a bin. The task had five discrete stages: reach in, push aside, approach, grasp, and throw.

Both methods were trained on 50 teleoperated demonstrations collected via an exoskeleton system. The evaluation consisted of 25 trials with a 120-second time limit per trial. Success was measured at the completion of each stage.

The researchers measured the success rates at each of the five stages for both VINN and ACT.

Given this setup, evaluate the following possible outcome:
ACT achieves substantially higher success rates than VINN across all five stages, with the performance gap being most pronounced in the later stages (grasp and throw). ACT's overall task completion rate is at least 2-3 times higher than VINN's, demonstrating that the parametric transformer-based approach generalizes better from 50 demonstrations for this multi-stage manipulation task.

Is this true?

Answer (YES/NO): NO